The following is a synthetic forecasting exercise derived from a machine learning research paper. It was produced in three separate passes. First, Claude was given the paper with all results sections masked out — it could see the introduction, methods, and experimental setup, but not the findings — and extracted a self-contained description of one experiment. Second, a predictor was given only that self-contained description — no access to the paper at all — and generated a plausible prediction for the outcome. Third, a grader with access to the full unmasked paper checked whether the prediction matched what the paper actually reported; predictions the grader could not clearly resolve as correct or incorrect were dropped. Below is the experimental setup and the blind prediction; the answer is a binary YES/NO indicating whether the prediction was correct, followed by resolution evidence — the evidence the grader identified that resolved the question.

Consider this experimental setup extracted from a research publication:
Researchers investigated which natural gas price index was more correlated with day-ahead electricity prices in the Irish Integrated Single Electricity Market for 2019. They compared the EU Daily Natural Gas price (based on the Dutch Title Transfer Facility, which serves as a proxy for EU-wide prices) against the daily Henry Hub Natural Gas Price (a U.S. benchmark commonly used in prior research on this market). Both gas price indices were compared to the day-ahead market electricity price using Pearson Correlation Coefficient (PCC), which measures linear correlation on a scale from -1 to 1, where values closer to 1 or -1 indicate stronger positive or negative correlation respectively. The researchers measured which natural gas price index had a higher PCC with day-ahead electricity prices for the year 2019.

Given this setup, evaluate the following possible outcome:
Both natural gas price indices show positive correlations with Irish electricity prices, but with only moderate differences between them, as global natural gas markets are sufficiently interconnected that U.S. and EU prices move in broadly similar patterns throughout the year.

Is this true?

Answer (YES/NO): NO